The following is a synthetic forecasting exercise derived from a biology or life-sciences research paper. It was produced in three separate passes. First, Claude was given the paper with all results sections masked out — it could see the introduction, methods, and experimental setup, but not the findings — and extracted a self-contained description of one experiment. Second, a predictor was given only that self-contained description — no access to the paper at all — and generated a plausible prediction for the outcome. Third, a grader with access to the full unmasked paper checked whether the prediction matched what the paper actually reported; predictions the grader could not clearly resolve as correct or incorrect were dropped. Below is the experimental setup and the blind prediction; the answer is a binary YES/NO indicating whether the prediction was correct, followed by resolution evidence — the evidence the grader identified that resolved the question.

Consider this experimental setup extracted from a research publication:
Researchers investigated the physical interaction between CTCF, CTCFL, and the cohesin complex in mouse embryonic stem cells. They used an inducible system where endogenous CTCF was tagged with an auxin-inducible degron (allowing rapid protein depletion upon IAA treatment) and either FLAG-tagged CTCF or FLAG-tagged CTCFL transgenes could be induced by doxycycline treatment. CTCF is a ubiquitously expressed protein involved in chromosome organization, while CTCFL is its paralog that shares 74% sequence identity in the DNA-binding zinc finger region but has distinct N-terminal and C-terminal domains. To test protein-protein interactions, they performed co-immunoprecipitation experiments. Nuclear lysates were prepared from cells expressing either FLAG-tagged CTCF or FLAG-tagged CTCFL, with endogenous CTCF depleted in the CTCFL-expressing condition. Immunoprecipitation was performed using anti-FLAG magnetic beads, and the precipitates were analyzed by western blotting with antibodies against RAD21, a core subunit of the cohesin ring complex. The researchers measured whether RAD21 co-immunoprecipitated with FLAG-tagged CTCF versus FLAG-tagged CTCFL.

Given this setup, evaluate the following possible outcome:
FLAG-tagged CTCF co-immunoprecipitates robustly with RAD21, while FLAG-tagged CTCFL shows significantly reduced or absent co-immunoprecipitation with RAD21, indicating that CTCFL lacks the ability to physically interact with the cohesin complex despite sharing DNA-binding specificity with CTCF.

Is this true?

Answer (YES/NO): YES